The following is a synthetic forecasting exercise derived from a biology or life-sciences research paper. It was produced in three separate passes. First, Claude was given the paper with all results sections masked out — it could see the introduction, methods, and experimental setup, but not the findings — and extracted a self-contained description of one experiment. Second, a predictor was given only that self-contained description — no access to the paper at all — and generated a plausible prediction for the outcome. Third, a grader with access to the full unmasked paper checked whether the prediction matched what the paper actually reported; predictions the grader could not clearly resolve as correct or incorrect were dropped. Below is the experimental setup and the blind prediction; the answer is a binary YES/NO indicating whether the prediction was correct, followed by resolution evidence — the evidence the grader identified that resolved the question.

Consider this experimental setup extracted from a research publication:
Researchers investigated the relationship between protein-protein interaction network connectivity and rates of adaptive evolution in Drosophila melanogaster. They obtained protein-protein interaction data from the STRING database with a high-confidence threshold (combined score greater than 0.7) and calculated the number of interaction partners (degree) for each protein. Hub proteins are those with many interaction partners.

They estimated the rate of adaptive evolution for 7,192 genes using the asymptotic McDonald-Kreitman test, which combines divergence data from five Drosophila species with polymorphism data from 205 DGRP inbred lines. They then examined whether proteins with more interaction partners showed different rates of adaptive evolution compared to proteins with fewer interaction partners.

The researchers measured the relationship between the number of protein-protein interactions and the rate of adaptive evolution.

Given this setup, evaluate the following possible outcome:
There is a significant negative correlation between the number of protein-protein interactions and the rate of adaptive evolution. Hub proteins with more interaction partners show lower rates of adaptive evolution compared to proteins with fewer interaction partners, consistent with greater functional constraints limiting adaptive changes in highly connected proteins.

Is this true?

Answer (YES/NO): NO